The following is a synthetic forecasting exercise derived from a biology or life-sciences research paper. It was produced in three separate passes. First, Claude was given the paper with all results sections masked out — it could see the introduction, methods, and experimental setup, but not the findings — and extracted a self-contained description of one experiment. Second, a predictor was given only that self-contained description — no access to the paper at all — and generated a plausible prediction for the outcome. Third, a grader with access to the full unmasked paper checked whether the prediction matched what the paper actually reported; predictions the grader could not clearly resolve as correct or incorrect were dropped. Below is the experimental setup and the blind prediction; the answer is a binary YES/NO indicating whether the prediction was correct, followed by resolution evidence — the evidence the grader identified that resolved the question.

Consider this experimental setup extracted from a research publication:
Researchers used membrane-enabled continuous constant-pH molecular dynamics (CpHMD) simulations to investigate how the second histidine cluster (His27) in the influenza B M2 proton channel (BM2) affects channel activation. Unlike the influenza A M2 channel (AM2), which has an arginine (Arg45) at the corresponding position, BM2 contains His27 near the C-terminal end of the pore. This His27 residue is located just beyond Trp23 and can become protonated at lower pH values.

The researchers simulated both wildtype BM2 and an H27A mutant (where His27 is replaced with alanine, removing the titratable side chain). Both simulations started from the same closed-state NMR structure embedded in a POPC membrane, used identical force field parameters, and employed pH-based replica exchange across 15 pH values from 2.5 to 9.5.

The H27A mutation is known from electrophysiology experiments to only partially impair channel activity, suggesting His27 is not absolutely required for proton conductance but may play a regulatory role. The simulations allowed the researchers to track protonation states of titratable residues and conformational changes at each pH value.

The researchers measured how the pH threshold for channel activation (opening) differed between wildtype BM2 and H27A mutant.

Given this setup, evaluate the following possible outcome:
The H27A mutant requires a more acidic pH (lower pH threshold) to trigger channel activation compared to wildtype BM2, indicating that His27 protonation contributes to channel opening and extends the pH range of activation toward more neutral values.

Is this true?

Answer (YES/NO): NO